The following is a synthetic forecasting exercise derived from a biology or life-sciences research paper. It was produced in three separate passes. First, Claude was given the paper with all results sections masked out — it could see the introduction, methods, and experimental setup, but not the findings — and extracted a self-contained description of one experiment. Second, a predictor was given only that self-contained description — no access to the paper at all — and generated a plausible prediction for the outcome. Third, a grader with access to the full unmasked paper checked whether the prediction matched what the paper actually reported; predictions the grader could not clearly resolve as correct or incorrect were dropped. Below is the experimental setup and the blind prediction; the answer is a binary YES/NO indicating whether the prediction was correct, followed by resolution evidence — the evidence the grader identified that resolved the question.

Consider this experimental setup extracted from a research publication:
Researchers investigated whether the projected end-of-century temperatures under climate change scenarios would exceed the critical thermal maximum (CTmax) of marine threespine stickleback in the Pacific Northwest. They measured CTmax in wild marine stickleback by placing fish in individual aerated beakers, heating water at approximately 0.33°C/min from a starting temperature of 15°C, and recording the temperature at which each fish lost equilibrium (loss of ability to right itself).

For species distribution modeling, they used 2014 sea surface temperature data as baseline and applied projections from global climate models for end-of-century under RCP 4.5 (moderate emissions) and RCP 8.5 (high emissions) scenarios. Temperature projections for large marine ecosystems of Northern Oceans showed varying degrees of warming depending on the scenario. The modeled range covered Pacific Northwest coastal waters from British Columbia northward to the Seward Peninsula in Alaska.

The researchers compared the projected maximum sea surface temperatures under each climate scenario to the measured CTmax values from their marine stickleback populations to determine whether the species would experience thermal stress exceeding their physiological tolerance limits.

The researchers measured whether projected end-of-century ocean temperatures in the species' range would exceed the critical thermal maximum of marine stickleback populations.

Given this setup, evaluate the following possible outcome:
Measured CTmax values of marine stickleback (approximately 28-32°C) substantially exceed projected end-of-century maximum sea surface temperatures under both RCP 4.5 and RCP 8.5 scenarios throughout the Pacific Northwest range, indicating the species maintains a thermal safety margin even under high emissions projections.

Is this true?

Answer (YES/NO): YES